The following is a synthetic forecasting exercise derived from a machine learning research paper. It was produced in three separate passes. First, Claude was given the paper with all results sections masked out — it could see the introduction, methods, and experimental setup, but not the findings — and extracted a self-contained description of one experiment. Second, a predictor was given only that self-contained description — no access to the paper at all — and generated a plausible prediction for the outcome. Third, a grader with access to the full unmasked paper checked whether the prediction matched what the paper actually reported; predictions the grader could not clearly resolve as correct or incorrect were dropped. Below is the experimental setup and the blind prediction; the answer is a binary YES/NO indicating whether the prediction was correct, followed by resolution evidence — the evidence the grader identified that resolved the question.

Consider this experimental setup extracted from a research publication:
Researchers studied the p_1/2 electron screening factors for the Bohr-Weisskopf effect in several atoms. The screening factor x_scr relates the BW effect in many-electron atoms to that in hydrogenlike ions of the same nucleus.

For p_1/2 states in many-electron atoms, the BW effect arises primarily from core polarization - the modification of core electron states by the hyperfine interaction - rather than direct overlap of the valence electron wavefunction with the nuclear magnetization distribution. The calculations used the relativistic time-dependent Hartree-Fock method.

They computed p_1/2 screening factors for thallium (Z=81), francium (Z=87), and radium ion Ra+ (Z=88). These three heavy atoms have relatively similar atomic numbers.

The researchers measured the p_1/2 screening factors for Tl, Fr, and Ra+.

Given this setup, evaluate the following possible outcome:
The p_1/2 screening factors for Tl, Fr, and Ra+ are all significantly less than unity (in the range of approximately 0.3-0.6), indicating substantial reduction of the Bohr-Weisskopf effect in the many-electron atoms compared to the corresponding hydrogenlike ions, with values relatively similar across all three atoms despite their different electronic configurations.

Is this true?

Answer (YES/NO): NO